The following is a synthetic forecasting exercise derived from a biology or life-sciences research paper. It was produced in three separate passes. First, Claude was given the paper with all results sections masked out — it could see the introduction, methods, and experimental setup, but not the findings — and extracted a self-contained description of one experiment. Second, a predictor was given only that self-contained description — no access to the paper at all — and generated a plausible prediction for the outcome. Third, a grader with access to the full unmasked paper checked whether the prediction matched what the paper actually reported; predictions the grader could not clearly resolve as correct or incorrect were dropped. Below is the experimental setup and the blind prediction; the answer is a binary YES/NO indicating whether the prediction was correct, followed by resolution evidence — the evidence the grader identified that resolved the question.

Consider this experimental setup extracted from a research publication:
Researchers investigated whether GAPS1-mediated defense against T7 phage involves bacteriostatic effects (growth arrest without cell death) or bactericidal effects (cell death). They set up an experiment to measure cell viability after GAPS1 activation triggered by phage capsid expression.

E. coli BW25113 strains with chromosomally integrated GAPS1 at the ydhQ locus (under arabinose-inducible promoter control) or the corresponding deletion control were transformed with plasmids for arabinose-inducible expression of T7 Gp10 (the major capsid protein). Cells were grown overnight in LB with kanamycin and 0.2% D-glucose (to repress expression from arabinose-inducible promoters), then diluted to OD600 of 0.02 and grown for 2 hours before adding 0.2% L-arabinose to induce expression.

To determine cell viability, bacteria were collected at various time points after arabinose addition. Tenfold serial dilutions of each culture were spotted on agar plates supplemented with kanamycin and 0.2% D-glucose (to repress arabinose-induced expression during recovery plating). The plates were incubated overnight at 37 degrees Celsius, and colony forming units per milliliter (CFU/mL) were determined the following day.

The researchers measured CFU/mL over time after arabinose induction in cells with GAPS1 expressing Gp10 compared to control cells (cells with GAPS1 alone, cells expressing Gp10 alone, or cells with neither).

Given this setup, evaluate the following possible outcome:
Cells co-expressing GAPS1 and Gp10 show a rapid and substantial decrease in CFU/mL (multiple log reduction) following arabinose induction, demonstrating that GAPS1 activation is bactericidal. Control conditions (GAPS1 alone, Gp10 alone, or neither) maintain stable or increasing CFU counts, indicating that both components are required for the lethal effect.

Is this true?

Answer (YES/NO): NO